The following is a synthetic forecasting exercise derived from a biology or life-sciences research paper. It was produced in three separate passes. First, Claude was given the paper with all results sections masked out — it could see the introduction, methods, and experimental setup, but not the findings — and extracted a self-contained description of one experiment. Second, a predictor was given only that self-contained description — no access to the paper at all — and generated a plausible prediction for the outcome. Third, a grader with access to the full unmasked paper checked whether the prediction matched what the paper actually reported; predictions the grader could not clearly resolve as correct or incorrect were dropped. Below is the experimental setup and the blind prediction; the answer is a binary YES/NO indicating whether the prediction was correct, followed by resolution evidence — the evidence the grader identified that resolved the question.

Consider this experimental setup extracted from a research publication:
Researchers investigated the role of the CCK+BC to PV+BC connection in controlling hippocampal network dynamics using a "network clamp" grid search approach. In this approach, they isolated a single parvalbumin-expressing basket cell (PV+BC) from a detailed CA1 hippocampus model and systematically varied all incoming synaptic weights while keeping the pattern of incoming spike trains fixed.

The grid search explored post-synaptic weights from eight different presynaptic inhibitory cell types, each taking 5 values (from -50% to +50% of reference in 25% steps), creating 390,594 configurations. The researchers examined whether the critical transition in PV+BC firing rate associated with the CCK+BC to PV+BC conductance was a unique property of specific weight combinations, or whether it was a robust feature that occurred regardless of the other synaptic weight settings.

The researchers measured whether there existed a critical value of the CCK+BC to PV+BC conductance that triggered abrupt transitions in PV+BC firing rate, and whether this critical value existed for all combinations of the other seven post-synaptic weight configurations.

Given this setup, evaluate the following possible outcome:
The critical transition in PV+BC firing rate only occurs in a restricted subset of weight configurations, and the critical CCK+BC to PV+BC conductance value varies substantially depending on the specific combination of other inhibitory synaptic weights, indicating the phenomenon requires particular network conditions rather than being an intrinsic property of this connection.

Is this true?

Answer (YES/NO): NO